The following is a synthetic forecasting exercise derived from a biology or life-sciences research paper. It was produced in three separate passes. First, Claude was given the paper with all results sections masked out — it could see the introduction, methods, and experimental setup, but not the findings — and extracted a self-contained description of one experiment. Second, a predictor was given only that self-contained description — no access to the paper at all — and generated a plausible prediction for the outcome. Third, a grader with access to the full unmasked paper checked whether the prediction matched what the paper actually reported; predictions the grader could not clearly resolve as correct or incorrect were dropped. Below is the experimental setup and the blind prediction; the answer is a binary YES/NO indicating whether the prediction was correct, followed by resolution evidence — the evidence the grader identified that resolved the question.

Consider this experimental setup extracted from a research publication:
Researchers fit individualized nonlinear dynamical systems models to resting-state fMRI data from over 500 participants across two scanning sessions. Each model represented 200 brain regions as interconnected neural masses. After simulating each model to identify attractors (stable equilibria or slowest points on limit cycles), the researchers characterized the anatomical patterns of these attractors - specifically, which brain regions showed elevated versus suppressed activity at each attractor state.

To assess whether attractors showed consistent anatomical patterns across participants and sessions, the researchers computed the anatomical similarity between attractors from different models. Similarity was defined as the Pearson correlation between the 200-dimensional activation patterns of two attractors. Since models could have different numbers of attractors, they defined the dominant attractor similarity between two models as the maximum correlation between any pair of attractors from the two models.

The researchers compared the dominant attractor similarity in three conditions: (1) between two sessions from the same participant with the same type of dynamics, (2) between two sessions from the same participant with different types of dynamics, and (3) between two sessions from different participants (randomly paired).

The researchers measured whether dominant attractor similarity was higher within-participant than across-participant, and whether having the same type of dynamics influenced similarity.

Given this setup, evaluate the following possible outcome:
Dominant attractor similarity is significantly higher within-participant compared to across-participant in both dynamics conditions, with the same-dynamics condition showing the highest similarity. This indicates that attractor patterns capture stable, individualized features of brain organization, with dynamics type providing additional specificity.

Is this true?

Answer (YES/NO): NO